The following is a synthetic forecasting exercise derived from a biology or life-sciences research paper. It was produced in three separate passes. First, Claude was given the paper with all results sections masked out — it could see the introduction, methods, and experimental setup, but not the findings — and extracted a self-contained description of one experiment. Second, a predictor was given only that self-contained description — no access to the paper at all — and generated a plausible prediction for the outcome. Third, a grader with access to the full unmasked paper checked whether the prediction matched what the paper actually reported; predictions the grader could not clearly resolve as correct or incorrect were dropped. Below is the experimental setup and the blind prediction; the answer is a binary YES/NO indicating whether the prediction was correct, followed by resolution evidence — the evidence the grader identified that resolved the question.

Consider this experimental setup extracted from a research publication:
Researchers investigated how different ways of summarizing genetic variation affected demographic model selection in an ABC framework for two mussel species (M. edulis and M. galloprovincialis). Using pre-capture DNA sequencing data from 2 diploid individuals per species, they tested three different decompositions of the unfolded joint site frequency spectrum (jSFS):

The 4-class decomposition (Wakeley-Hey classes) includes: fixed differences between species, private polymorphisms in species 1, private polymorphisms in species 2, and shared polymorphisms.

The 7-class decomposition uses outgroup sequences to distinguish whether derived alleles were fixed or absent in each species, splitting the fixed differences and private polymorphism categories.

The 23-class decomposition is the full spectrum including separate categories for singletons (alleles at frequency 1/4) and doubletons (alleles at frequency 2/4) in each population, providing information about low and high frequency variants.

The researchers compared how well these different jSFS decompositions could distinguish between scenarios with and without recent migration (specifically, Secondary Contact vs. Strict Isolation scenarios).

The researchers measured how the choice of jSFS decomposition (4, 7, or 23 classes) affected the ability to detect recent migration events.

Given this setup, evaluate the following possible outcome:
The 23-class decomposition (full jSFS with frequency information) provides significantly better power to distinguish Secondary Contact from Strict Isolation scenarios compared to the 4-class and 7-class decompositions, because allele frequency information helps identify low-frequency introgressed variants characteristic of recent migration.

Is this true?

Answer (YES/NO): YES